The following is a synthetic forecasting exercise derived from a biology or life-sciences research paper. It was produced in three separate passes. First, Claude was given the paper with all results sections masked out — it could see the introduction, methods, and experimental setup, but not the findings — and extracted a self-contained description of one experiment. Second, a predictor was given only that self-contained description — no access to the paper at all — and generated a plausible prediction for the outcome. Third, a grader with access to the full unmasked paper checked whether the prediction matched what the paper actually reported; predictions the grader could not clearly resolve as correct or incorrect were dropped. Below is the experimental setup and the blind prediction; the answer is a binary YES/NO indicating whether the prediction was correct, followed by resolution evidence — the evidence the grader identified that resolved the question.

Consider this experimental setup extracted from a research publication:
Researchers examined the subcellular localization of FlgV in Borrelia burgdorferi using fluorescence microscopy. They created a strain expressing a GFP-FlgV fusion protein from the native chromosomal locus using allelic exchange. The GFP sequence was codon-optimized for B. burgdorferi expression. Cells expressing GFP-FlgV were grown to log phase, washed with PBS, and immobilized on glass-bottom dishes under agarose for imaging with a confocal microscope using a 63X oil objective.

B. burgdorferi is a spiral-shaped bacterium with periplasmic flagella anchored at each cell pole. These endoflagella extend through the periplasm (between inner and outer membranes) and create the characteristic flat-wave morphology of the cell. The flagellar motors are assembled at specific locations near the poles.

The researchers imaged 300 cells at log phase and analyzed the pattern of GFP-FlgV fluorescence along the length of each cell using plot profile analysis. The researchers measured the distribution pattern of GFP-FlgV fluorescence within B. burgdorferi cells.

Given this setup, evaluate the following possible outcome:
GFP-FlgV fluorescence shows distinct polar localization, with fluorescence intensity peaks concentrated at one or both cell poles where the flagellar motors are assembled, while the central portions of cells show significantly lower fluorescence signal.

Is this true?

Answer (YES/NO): NO